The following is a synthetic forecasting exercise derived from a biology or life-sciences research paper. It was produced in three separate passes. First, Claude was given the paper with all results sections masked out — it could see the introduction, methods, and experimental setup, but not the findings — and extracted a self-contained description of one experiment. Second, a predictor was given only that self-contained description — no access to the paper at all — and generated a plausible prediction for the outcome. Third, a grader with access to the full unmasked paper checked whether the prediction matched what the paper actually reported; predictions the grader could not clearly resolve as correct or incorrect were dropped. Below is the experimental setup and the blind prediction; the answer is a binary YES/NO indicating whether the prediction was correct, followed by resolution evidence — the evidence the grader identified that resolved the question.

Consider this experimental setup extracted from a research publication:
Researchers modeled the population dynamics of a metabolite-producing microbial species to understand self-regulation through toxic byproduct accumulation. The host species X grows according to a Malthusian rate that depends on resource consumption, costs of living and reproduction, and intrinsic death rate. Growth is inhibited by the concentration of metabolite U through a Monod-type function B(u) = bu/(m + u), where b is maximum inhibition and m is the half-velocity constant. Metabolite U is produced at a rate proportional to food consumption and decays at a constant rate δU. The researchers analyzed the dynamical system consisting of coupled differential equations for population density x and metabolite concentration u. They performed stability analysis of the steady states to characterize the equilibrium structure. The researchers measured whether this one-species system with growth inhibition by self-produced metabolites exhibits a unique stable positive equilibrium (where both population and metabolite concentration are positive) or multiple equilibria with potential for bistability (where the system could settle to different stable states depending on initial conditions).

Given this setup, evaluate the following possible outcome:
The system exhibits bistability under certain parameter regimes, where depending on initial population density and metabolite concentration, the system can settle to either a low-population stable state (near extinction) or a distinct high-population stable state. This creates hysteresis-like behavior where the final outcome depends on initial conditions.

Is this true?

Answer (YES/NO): NO